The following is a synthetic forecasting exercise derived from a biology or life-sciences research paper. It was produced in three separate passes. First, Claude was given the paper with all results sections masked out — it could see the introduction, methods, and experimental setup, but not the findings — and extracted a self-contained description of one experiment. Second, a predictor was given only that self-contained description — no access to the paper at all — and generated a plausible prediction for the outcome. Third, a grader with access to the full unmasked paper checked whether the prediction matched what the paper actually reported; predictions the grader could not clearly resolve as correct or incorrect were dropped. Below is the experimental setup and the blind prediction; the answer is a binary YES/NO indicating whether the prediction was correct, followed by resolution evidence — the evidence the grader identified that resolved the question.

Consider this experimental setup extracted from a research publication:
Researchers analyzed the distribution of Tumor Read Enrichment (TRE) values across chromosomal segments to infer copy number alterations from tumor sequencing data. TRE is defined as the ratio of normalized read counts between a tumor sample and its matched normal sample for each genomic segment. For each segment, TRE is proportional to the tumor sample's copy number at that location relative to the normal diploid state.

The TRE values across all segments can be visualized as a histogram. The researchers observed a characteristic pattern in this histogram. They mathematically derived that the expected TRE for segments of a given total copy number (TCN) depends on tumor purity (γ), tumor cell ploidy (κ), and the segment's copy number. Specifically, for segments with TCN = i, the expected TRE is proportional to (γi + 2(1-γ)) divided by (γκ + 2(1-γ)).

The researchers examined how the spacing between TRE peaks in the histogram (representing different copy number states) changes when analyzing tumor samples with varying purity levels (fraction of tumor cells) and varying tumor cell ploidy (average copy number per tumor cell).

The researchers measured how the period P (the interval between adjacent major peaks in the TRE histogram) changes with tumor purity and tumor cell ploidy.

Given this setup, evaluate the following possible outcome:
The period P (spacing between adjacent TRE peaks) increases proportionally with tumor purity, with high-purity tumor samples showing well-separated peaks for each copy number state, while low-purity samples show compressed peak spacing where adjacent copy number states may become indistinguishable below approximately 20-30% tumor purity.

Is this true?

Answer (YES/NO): NO